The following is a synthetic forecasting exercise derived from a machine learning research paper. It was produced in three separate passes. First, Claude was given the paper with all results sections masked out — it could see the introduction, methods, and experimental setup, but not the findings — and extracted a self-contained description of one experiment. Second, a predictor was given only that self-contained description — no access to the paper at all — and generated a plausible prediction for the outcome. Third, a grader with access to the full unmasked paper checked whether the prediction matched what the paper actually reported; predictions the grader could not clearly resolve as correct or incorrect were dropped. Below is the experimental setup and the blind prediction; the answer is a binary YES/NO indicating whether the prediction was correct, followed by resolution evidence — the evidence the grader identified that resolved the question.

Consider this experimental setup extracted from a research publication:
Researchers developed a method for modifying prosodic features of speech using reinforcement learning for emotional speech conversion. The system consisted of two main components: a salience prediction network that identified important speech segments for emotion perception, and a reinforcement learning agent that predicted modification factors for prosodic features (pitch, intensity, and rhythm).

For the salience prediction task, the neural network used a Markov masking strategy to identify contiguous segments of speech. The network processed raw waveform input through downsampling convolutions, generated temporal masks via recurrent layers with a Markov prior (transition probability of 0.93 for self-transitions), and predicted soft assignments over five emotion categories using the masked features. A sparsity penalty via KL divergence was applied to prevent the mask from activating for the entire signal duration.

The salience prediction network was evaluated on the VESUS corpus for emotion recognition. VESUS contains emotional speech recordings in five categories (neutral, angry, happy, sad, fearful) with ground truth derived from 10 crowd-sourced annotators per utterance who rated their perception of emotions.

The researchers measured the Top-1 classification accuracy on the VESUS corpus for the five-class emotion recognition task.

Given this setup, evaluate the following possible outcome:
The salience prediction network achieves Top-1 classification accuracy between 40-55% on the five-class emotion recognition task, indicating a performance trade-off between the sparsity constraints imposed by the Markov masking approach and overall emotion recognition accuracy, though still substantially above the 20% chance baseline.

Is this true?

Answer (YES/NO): NO